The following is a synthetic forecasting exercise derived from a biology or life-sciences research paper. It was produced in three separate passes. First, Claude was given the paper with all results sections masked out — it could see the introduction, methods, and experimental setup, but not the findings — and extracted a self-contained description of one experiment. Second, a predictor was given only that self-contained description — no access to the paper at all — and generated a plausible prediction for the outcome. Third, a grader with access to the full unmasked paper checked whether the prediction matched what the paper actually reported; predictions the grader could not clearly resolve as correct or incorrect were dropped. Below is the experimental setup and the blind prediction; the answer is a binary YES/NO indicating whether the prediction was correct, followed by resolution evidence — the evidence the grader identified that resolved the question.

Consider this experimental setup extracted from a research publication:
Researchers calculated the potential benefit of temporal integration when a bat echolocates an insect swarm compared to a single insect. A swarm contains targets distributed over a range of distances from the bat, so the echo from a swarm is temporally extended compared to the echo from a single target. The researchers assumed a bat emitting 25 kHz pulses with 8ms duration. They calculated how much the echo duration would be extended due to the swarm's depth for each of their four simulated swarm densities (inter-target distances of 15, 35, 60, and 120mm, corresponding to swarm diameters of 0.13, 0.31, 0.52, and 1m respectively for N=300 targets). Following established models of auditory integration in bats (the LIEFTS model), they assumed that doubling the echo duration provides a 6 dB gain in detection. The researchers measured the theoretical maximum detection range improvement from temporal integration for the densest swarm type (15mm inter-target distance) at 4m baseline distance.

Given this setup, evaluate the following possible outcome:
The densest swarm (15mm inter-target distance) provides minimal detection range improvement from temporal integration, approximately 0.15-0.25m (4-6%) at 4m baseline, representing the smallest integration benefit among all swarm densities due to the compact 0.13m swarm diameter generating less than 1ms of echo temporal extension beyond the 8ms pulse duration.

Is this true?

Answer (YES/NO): YES